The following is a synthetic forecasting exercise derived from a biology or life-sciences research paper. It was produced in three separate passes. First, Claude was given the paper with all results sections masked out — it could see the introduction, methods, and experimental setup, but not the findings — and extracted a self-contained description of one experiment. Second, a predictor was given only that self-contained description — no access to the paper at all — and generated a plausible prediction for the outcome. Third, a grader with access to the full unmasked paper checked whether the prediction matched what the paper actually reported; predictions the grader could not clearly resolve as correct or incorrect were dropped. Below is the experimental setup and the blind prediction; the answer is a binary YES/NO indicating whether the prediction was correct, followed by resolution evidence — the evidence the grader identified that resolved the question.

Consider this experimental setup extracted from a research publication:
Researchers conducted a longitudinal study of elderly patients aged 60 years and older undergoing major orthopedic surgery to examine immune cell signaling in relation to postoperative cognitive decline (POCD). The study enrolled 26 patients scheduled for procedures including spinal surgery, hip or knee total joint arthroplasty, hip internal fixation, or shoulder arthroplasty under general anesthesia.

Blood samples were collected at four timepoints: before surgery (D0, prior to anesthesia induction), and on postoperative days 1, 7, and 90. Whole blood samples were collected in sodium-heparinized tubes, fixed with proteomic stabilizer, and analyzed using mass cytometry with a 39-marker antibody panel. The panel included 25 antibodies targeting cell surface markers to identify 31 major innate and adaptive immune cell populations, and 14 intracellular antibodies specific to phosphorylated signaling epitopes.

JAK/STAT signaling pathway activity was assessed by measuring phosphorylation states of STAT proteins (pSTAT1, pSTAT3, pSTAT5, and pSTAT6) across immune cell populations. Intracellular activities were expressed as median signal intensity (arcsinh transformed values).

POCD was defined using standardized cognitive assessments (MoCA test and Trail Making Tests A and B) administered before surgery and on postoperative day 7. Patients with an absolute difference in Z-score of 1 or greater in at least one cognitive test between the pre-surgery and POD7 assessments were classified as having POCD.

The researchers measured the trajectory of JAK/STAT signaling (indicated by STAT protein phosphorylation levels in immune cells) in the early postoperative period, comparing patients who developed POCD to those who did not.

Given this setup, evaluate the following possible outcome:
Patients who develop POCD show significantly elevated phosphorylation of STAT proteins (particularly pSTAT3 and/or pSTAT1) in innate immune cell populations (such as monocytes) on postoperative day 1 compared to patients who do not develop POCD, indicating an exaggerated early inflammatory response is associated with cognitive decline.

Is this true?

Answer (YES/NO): YES